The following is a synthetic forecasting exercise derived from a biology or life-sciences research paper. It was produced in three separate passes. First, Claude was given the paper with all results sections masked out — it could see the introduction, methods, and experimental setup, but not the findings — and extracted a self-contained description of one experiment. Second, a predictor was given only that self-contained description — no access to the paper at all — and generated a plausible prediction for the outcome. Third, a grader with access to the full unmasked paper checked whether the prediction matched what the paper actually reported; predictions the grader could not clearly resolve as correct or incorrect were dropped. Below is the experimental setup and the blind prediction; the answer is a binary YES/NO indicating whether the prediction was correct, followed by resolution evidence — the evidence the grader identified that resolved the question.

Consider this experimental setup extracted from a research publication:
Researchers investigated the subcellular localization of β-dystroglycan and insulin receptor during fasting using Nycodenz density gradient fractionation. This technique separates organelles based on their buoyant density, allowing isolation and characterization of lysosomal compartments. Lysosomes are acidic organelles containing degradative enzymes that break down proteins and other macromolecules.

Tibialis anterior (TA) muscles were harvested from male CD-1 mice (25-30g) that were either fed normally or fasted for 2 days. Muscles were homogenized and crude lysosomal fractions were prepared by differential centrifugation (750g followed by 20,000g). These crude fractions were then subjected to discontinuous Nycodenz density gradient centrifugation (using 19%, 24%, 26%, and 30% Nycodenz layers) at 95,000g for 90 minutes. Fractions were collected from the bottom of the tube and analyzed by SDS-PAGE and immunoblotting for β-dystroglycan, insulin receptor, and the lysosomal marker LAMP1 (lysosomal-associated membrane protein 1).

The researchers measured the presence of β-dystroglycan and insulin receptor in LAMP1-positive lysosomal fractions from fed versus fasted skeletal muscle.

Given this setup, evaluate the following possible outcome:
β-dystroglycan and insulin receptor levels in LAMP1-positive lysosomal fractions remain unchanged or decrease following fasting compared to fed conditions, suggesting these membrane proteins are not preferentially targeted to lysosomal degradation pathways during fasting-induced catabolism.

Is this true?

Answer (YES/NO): NO